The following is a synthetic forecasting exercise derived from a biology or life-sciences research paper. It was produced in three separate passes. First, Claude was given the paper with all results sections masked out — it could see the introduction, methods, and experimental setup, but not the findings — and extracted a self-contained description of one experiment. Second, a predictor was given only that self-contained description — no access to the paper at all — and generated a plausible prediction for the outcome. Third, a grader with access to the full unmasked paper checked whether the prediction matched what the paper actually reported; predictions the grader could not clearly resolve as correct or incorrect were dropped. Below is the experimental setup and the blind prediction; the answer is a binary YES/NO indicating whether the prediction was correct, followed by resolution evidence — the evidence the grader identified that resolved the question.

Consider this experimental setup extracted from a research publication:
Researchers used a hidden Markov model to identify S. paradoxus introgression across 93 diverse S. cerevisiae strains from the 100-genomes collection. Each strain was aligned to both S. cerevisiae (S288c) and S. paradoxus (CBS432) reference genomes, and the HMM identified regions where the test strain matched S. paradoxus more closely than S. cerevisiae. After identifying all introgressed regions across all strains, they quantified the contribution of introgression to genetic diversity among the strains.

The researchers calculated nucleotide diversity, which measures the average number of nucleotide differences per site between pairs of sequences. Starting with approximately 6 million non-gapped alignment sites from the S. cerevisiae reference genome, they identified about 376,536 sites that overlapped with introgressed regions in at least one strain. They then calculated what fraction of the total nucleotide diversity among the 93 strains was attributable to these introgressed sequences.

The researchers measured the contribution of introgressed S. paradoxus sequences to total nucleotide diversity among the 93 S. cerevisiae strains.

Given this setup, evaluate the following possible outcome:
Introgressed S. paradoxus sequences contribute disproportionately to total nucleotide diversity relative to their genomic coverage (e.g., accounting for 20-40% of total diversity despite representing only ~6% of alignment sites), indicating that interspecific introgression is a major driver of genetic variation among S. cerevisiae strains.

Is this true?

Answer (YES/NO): NO